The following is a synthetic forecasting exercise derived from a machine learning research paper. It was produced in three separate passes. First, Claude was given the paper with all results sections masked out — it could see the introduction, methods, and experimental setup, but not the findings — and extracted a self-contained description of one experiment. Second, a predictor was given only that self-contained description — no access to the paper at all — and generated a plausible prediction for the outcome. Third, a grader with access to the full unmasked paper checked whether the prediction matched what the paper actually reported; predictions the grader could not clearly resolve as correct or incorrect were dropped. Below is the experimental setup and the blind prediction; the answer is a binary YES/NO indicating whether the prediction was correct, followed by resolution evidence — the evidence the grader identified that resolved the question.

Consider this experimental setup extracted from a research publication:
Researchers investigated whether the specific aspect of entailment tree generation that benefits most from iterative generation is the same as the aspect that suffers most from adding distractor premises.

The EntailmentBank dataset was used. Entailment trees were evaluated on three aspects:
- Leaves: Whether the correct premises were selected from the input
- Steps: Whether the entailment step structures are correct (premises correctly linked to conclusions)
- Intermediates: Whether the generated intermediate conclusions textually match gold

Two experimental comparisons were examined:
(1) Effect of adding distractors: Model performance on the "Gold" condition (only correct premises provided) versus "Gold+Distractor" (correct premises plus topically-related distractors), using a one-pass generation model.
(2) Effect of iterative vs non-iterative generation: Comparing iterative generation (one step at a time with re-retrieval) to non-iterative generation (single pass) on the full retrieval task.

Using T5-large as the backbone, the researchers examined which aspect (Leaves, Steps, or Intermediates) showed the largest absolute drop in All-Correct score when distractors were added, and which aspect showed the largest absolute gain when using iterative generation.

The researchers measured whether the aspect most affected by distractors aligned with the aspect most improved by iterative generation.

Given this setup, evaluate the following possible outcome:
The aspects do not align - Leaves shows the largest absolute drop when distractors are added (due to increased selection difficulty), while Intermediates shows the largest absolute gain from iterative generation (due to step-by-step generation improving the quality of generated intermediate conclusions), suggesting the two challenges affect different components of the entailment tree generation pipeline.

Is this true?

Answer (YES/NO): NO